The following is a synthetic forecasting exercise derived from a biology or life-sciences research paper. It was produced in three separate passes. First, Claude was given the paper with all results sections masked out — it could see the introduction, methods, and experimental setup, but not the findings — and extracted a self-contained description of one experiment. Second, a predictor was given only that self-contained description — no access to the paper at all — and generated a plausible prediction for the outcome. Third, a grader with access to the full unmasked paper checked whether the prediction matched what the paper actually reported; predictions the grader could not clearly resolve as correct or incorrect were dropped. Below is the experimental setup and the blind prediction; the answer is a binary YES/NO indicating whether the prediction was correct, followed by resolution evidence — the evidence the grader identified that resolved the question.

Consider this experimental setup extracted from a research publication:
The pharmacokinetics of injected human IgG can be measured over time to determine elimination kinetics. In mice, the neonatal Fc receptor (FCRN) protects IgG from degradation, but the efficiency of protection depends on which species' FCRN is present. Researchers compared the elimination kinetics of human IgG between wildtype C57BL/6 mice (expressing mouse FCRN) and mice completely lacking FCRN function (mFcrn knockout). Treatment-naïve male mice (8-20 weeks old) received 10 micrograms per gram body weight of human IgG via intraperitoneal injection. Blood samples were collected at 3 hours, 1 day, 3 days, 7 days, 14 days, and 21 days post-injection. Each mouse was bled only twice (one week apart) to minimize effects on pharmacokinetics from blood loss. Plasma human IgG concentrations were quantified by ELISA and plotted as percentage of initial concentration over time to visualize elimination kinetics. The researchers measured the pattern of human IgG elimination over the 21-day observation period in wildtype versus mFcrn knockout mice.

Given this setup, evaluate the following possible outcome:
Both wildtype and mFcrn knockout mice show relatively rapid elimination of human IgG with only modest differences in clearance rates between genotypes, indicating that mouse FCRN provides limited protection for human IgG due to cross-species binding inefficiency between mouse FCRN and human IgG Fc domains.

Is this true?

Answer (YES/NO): NO